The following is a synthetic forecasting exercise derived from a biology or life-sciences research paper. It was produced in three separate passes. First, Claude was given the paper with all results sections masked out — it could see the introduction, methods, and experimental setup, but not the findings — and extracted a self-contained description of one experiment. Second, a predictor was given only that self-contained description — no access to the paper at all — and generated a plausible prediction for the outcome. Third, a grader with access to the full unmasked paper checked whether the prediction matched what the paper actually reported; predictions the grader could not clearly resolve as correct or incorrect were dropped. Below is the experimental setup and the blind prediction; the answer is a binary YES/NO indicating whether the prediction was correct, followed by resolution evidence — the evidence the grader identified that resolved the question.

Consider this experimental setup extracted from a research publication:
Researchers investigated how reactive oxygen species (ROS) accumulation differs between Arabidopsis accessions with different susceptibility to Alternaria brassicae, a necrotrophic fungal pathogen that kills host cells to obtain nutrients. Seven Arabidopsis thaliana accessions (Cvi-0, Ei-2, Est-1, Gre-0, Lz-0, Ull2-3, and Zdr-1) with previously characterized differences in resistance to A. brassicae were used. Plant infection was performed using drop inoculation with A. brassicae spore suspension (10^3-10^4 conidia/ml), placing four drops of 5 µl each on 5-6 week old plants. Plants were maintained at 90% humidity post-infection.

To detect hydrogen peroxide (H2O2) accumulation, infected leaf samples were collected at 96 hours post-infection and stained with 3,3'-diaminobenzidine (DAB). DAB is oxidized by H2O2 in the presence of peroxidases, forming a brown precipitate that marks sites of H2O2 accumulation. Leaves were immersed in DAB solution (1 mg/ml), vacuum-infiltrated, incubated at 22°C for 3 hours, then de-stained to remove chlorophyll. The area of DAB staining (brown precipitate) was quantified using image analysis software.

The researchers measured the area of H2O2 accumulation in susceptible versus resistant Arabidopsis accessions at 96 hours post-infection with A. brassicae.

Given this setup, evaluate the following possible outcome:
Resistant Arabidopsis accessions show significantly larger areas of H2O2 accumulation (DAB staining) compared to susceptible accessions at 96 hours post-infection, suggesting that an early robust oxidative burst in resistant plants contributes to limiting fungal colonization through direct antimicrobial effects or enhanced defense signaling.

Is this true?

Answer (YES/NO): NO